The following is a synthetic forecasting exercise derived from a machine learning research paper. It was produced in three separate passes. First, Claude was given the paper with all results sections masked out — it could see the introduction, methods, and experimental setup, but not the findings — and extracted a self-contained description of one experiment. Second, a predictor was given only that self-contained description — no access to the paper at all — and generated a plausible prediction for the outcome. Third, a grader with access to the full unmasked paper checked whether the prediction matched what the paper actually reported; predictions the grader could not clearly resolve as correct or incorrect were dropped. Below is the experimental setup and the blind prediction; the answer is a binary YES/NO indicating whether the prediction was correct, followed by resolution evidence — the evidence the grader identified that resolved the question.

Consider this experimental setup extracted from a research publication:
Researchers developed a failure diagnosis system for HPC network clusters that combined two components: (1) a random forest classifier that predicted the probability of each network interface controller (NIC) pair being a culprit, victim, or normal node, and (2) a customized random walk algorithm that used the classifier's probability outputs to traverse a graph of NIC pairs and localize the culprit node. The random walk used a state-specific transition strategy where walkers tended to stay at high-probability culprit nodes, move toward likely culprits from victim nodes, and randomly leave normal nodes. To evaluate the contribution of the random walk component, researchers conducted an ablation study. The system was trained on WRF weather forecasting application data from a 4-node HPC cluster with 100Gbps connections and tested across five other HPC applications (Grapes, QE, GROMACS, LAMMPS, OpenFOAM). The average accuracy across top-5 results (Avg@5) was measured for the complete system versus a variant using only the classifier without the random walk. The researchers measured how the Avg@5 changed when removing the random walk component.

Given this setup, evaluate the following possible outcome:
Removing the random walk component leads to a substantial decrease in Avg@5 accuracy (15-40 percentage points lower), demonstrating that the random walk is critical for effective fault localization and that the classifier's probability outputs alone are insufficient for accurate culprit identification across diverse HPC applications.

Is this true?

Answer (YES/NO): NO